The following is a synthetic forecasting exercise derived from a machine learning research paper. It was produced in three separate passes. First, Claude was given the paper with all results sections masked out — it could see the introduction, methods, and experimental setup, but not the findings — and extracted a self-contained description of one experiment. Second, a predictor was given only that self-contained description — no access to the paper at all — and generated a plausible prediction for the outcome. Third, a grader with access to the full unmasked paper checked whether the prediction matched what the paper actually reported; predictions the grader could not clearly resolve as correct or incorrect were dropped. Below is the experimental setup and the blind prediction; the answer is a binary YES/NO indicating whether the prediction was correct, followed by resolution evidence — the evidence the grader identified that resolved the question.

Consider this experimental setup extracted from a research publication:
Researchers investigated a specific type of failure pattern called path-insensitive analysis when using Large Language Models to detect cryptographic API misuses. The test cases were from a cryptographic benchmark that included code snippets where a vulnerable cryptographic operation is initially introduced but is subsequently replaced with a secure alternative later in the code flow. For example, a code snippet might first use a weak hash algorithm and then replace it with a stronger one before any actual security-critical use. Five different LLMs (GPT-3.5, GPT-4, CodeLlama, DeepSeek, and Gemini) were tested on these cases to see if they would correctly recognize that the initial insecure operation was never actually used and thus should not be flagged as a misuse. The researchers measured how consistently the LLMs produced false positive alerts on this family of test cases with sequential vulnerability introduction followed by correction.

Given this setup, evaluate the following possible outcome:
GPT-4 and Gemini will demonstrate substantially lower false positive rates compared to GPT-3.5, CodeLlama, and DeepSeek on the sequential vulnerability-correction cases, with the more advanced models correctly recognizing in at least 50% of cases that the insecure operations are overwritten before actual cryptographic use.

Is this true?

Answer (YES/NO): NO